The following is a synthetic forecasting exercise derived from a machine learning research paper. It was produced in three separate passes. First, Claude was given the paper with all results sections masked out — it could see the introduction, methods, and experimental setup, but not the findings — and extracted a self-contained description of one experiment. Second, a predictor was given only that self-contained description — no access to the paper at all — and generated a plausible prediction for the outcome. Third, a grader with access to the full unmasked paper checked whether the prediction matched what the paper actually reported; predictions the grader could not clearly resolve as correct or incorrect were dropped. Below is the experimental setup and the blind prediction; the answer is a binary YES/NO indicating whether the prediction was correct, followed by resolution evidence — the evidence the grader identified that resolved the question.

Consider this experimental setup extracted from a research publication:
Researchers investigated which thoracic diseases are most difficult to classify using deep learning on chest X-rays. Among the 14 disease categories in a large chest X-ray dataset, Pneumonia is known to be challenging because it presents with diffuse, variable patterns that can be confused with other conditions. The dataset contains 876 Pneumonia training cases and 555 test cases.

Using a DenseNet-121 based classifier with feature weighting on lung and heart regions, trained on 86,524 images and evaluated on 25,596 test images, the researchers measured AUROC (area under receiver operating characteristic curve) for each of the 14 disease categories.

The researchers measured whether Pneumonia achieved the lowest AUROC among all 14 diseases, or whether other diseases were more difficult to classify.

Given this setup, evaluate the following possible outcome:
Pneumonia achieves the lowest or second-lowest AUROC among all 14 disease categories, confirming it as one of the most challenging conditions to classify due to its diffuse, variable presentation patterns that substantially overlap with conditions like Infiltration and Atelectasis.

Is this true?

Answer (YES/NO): YES